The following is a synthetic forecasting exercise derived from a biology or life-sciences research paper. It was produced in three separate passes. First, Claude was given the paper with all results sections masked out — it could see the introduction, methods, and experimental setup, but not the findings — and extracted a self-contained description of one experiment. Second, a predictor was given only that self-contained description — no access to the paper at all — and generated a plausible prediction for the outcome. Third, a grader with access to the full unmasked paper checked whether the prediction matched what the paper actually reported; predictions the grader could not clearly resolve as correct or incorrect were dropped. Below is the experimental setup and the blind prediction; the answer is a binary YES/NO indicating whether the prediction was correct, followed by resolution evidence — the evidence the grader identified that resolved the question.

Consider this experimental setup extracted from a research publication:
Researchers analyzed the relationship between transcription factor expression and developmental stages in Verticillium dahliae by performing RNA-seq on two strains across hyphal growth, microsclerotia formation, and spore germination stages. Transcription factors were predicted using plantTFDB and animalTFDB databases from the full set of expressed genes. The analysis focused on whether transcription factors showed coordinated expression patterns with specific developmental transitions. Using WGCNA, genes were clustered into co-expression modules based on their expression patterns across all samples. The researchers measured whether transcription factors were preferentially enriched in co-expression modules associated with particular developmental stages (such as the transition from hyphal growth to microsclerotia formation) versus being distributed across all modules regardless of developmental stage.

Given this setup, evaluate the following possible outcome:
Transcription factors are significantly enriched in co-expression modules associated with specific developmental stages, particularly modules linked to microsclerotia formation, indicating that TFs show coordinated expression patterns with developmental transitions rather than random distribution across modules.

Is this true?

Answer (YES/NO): NO